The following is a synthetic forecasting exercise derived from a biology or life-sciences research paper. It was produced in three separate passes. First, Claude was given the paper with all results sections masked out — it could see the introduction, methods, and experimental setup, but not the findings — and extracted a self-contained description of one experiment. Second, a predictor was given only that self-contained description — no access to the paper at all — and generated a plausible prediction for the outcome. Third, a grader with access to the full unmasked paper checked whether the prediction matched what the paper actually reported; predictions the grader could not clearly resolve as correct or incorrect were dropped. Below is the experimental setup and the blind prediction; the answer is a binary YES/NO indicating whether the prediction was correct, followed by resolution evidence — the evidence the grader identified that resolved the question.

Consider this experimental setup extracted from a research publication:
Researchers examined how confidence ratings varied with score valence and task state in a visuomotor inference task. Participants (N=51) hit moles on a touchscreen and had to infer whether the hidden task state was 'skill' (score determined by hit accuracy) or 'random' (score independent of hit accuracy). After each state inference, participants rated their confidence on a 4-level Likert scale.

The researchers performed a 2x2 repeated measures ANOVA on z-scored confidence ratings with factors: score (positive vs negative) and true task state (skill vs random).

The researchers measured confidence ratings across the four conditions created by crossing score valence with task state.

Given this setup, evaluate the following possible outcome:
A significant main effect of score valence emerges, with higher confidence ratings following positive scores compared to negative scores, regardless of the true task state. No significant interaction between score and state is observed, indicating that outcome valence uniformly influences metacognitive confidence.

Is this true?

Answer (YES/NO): NO